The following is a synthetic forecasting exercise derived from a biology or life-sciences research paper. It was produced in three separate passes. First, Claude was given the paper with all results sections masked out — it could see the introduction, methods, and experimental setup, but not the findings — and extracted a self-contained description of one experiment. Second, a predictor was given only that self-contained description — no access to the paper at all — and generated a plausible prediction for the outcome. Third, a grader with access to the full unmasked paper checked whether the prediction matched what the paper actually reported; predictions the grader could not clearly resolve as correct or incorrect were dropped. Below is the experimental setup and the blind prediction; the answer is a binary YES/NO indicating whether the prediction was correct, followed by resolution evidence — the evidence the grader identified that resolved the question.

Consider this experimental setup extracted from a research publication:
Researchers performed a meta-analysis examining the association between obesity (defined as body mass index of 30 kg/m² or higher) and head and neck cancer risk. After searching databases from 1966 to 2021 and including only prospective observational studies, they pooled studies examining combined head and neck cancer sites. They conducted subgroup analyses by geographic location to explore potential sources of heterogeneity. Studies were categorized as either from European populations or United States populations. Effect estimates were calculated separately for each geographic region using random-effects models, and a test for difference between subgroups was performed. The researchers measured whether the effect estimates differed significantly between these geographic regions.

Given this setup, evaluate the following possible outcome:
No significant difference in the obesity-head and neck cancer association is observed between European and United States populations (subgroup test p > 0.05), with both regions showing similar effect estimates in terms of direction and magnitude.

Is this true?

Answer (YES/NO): NO